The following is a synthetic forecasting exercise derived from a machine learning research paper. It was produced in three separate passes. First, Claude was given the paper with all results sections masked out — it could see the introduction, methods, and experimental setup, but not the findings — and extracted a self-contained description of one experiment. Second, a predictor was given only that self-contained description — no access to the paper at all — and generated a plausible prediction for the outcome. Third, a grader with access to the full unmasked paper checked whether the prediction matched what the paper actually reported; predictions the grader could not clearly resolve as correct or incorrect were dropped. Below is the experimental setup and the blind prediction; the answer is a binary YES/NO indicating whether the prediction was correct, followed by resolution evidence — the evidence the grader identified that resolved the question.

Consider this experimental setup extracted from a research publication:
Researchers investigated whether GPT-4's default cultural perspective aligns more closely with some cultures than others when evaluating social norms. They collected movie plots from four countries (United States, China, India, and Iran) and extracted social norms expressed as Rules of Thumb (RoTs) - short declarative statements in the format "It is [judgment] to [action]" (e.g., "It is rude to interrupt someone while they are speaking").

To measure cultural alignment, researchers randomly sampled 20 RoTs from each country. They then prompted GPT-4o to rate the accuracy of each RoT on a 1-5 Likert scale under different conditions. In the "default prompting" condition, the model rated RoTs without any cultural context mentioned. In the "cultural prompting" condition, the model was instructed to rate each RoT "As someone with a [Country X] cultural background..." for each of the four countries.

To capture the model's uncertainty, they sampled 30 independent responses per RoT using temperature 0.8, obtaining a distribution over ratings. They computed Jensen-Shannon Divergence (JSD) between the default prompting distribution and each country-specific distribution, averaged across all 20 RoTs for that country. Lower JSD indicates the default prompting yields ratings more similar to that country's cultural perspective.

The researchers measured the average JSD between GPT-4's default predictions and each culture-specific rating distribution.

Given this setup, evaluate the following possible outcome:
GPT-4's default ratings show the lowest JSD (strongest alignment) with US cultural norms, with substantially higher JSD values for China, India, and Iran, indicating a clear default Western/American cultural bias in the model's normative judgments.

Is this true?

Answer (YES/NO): YES